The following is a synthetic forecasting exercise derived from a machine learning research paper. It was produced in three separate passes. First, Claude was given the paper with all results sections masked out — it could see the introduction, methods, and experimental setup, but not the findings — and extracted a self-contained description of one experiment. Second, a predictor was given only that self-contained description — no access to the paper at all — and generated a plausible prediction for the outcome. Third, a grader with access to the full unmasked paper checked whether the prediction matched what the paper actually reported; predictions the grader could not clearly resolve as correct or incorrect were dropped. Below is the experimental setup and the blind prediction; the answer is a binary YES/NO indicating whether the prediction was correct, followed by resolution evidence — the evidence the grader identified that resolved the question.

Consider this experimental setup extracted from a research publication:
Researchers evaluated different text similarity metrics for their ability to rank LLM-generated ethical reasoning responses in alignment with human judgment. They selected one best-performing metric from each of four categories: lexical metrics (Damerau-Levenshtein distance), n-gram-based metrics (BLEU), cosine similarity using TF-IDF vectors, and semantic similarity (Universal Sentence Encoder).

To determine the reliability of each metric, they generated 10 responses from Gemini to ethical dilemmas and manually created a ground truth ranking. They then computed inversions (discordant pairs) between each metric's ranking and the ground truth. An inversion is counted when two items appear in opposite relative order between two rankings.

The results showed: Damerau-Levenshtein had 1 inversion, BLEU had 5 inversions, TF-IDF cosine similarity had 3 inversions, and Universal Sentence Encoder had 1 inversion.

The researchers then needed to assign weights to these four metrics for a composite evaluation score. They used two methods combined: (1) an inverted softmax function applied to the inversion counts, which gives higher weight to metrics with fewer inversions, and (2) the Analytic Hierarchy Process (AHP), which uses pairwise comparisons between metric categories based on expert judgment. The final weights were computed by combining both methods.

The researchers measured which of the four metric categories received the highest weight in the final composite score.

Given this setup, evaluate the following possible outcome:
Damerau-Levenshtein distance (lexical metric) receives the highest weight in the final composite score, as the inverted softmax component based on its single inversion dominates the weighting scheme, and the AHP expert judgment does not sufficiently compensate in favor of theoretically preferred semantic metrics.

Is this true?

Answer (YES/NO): NO